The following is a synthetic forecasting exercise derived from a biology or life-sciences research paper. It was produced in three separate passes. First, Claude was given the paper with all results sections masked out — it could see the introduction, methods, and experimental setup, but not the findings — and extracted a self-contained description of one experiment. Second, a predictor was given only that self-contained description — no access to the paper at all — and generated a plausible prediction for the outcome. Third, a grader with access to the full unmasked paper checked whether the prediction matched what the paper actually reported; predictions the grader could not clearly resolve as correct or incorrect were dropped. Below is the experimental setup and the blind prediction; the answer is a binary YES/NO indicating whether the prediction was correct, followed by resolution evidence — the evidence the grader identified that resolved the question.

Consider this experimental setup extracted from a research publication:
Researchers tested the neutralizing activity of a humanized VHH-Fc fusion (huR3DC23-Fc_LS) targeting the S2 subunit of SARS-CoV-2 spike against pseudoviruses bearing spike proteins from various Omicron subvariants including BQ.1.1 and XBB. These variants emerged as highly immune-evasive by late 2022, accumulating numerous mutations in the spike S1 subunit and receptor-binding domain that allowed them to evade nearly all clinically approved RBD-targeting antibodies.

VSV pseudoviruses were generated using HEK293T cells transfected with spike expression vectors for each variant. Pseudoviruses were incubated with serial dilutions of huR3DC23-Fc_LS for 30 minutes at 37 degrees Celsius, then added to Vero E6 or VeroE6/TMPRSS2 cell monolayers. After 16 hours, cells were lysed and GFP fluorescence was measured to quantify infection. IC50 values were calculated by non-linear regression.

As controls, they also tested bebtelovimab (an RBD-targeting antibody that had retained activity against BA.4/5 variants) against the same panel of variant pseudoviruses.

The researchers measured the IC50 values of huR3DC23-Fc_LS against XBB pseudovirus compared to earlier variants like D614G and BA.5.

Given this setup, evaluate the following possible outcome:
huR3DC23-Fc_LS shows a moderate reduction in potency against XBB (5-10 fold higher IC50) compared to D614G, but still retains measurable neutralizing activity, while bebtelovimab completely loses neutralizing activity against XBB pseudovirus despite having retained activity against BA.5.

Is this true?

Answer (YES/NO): NO